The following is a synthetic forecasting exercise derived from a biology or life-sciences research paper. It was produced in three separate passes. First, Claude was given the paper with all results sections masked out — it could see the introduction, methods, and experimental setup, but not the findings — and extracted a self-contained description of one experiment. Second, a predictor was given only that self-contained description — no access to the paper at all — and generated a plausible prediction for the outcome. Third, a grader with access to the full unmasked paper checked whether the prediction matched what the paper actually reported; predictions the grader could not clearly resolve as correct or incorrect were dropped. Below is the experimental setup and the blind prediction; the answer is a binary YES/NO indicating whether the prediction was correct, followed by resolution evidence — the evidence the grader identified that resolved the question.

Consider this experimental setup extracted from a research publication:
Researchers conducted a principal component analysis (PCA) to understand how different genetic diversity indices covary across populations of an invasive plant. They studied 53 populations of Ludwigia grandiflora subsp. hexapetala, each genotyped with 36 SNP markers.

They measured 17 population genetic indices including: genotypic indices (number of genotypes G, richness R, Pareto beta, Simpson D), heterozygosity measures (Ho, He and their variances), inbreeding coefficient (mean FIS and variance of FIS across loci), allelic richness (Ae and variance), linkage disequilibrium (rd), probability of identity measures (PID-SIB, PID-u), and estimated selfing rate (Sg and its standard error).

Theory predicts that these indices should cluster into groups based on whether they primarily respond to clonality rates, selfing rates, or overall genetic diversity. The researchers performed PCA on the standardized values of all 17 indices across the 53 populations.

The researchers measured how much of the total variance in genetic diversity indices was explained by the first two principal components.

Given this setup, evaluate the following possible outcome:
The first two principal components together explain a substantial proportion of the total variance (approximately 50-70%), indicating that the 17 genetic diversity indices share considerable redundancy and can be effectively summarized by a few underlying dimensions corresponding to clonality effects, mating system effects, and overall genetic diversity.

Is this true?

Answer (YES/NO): NO